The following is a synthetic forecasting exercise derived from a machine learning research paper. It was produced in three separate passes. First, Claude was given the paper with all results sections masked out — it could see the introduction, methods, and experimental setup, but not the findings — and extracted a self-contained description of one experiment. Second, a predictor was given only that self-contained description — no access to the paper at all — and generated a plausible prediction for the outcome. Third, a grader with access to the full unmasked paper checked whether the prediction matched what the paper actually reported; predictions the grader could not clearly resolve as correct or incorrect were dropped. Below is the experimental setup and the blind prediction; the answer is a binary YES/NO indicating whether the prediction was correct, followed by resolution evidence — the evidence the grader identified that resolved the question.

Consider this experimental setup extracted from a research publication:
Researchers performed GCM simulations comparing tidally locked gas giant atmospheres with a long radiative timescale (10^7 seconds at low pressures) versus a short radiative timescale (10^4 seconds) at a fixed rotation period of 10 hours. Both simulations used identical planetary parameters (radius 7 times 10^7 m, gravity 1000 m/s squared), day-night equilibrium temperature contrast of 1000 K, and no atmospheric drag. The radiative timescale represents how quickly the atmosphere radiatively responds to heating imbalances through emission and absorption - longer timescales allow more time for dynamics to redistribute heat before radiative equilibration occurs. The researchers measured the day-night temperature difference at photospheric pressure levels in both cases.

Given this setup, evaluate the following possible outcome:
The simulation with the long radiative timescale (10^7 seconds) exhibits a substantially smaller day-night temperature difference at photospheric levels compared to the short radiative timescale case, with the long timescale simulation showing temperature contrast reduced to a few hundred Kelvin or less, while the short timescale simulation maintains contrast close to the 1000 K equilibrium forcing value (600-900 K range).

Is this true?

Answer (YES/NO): YES